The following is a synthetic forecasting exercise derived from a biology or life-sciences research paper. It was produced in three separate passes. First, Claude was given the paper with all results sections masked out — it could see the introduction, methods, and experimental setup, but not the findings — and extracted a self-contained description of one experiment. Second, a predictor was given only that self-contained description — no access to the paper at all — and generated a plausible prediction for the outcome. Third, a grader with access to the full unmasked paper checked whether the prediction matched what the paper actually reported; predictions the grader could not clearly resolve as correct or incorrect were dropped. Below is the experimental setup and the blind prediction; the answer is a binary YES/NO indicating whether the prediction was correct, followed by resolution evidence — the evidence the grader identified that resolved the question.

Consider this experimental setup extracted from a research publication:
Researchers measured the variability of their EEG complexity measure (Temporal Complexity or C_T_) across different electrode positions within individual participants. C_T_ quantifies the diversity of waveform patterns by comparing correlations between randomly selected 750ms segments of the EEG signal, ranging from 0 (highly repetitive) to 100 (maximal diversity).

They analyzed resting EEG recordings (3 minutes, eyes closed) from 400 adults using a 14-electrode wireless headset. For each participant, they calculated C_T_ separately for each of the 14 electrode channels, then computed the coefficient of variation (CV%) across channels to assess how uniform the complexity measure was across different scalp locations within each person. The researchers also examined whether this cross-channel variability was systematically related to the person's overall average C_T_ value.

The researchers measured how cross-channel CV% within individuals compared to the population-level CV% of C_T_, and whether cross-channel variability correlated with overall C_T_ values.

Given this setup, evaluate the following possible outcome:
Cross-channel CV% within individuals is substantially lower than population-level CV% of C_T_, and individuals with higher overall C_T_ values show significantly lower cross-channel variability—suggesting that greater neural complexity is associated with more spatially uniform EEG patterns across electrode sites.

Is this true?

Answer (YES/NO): YES